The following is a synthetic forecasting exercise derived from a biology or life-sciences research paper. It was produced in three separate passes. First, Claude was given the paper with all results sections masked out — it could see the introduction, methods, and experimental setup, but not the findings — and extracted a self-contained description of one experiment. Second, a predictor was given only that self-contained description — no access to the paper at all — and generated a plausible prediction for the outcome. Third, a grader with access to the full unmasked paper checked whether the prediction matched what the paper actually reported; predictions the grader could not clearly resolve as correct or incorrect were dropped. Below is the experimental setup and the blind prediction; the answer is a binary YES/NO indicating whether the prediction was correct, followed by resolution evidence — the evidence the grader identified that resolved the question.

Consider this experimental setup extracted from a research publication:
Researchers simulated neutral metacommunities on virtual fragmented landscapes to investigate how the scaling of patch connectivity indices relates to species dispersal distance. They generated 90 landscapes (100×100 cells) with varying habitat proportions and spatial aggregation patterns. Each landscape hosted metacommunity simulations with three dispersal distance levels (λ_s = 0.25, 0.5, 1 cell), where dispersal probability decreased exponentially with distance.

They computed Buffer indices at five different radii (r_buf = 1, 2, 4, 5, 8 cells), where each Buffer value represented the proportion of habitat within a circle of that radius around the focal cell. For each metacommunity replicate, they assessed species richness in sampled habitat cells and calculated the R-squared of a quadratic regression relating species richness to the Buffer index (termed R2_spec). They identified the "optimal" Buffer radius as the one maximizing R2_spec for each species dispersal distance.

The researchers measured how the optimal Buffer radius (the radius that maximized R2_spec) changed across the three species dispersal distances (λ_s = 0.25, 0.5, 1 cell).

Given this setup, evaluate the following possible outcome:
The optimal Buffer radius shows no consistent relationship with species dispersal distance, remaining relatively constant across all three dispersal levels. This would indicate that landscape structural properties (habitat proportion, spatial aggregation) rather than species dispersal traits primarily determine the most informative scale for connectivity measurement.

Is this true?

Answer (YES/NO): NO